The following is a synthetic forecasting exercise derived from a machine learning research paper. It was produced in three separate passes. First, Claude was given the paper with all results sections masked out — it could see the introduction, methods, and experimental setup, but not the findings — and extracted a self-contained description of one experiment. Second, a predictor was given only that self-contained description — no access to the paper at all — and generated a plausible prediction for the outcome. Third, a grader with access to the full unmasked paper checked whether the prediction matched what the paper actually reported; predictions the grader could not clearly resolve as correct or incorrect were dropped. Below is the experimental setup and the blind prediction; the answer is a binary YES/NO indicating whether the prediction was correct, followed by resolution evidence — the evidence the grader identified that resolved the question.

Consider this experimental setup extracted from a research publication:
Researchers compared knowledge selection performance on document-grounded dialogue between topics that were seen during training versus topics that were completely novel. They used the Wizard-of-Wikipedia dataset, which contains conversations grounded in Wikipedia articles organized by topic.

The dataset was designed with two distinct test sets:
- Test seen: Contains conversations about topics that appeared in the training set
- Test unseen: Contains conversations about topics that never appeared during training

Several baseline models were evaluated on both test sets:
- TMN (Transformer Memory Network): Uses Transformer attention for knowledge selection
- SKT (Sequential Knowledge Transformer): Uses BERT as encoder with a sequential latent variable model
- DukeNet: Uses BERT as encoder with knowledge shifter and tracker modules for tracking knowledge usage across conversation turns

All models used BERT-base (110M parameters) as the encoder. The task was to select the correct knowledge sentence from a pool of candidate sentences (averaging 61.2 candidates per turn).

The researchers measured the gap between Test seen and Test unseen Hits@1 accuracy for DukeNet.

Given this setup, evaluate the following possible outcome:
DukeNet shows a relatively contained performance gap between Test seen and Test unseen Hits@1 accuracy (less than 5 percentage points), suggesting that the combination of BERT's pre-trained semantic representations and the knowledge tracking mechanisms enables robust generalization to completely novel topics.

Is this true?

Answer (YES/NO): NO